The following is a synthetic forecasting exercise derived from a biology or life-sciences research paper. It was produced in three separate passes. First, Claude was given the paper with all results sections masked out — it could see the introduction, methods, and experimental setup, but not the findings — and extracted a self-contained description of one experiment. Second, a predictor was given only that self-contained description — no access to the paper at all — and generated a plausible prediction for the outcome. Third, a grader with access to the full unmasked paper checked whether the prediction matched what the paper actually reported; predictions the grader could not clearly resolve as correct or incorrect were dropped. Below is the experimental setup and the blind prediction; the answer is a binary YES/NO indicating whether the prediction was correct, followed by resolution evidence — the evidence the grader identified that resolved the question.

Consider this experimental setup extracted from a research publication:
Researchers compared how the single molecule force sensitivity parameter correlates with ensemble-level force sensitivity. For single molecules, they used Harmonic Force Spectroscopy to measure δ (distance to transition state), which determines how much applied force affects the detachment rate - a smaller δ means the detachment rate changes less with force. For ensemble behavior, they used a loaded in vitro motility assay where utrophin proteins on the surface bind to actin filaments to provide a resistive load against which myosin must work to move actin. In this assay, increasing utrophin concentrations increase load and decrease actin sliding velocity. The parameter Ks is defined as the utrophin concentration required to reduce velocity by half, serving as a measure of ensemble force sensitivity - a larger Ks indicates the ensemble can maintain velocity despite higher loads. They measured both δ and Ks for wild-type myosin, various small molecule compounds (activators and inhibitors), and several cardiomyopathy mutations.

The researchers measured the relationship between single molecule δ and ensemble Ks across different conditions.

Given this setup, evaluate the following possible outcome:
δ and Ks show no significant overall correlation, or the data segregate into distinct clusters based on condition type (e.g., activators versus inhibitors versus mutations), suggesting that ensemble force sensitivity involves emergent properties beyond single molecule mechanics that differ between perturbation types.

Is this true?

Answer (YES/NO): NO